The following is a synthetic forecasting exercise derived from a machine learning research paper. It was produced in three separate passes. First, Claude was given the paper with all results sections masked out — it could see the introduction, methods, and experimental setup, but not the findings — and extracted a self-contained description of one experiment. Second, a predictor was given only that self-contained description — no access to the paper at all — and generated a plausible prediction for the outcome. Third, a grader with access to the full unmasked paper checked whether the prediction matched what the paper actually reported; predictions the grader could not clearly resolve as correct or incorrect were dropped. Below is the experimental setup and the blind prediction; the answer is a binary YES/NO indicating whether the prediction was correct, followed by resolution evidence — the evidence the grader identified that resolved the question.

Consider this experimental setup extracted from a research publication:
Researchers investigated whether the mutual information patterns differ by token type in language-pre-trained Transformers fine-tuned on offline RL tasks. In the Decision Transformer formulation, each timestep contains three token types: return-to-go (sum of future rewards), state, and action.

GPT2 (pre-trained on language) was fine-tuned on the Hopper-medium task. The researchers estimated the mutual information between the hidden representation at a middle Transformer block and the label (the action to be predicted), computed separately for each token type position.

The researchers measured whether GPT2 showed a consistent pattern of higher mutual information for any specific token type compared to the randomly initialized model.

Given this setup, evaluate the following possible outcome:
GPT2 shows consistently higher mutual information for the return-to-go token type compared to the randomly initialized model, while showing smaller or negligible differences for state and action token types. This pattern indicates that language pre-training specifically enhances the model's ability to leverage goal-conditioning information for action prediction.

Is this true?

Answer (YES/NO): NO